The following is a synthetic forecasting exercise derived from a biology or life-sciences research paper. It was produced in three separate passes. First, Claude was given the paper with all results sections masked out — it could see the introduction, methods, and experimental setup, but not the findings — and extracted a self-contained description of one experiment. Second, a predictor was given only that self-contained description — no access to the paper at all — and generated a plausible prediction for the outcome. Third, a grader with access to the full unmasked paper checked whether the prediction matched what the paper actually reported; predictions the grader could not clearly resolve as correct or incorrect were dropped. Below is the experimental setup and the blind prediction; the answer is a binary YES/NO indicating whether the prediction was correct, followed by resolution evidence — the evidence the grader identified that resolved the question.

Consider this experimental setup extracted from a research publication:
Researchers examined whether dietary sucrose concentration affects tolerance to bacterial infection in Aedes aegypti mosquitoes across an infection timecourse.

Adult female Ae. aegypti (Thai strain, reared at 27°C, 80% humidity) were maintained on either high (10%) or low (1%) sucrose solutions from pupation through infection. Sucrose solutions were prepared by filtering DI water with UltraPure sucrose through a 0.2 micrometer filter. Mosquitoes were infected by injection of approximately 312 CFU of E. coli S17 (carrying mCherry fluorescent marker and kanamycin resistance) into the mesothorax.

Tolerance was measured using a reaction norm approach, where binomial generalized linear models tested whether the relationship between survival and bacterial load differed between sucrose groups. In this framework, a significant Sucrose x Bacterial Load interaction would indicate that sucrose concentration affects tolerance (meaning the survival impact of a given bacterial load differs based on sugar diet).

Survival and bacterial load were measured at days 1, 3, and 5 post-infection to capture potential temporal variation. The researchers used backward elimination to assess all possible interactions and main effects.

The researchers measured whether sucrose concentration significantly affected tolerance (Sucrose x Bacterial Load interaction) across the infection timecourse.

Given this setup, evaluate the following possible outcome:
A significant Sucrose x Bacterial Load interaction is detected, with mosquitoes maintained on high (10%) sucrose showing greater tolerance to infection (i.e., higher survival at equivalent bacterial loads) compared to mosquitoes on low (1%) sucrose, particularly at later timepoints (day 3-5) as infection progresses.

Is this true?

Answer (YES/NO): NO